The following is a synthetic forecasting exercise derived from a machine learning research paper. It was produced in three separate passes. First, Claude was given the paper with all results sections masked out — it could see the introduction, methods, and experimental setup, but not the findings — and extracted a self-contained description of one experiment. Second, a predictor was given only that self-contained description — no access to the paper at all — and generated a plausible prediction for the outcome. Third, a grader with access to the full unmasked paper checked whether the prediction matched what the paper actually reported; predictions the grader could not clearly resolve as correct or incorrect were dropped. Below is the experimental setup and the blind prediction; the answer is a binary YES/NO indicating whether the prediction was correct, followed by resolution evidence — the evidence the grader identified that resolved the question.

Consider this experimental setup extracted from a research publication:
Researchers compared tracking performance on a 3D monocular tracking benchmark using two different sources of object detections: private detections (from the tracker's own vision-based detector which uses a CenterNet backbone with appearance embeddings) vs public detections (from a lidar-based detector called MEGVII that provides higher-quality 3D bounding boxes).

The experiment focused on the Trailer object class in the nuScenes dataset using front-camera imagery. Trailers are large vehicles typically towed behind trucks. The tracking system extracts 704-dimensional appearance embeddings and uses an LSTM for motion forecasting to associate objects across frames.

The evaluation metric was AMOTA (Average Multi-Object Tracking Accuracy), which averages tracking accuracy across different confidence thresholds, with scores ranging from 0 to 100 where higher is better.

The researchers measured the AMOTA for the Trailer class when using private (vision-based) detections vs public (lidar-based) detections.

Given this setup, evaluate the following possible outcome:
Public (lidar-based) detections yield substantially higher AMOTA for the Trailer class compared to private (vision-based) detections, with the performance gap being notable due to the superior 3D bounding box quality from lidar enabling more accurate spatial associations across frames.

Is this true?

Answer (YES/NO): YES